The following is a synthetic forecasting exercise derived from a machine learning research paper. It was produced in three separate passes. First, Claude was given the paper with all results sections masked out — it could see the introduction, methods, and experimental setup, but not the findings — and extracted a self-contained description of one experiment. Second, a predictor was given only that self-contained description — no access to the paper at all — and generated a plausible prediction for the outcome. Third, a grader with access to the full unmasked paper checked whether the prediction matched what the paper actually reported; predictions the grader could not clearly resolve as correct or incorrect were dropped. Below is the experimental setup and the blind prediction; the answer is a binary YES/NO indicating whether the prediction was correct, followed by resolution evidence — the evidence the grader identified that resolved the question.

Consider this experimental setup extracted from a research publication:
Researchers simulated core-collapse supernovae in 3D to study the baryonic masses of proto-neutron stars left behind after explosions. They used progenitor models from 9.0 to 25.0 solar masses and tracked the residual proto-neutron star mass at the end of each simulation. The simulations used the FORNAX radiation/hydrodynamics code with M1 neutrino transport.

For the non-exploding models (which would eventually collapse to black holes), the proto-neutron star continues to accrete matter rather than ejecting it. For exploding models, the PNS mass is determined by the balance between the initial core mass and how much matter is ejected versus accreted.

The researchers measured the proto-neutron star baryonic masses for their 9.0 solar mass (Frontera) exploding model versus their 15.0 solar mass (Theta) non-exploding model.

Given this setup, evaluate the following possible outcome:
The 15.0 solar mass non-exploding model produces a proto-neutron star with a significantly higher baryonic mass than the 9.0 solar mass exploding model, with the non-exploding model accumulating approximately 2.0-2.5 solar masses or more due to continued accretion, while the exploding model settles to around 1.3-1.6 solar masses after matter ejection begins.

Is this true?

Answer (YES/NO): NO